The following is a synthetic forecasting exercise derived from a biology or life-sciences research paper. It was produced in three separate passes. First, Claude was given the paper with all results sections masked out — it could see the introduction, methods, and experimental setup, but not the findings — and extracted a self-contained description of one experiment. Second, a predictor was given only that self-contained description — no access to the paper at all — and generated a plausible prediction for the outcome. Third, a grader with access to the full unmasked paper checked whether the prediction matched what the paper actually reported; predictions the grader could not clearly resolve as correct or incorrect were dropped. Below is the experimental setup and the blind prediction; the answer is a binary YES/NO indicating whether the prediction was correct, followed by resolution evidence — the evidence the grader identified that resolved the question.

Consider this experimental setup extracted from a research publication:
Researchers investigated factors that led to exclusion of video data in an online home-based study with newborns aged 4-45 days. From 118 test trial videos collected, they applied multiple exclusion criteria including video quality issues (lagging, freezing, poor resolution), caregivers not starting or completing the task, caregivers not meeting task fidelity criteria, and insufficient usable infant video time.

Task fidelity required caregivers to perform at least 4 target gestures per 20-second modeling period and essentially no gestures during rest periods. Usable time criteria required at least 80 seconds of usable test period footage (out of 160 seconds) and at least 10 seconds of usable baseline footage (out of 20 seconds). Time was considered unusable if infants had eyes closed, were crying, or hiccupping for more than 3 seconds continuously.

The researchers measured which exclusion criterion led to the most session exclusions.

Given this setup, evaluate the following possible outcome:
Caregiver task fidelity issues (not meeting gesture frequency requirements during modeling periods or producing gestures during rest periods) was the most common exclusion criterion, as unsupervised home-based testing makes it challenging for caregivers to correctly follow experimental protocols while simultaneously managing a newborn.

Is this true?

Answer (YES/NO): NO